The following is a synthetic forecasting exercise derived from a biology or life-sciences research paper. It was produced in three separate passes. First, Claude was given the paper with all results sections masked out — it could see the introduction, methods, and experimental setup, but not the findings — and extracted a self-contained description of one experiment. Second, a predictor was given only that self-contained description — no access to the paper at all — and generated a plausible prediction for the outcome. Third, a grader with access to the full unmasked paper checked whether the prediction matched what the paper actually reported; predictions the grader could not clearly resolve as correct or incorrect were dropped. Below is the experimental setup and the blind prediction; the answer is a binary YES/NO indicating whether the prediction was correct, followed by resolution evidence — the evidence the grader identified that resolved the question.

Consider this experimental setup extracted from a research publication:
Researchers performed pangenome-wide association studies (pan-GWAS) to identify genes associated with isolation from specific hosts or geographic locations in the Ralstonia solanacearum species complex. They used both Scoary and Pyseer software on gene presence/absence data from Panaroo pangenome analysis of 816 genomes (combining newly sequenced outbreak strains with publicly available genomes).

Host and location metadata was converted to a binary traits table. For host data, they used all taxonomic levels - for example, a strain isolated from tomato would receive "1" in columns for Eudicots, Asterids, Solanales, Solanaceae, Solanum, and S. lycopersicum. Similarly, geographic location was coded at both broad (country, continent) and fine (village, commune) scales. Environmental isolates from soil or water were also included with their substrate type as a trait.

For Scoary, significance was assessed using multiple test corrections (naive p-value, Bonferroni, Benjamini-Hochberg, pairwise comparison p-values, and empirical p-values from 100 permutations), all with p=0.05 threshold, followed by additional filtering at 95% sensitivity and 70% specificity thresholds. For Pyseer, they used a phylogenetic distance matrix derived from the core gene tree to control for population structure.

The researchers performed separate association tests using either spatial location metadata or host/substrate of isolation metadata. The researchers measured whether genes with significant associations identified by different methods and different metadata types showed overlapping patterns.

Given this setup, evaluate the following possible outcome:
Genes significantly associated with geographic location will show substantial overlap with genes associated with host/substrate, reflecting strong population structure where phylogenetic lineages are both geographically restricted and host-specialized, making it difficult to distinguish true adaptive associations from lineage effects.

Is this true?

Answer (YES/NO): NO